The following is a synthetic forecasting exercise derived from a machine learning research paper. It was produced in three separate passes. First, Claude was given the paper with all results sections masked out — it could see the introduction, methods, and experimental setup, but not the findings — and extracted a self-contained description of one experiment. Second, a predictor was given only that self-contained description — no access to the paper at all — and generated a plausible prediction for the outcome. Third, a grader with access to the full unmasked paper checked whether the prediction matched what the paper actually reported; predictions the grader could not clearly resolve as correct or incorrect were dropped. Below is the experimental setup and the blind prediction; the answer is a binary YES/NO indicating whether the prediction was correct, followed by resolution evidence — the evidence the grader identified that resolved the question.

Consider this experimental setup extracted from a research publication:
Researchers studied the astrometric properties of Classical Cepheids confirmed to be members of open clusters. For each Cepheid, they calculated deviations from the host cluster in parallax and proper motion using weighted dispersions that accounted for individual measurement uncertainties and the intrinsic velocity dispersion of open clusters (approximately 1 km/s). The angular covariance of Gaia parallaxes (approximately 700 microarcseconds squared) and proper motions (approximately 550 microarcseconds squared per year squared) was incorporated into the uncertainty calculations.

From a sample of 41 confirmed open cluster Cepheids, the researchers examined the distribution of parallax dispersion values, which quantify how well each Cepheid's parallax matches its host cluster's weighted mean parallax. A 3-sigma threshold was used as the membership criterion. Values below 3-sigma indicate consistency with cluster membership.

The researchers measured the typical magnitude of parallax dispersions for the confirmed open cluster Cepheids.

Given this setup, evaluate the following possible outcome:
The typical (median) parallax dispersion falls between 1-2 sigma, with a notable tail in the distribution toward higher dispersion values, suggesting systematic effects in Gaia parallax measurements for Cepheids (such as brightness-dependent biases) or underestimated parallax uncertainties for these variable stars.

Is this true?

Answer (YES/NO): NO